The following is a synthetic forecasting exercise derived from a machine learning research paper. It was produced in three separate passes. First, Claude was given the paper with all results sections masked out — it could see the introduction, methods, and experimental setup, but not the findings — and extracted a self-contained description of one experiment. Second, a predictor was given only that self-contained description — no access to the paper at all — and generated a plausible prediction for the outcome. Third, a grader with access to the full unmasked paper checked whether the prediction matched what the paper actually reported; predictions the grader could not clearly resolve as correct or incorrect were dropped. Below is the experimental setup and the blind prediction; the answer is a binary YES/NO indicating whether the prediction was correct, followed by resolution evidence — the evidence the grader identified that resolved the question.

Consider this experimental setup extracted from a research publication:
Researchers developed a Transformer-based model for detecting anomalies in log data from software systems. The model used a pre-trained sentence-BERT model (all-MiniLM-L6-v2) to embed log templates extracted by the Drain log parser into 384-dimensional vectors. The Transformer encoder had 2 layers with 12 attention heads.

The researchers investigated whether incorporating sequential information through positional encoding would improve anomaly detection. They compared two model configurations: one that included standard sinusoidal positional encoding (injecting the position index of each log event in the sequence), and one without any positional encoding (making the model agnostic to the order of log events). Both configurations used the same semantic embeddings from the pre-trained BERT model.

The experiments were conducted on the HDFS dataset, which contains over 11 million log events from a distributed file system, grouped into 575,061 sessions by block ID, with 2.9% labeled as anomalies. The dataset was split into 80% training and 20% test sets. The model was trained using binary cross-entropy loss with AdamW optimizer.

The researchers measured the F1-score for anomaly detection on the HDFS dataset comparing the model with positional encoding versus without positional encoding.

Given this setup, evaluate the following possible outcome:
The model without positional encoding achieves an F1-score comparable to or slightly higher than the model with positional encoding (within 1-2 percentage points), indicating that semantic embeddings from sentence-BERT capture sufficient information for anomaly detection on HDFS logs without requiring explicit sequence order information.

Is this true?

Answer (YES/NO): NO